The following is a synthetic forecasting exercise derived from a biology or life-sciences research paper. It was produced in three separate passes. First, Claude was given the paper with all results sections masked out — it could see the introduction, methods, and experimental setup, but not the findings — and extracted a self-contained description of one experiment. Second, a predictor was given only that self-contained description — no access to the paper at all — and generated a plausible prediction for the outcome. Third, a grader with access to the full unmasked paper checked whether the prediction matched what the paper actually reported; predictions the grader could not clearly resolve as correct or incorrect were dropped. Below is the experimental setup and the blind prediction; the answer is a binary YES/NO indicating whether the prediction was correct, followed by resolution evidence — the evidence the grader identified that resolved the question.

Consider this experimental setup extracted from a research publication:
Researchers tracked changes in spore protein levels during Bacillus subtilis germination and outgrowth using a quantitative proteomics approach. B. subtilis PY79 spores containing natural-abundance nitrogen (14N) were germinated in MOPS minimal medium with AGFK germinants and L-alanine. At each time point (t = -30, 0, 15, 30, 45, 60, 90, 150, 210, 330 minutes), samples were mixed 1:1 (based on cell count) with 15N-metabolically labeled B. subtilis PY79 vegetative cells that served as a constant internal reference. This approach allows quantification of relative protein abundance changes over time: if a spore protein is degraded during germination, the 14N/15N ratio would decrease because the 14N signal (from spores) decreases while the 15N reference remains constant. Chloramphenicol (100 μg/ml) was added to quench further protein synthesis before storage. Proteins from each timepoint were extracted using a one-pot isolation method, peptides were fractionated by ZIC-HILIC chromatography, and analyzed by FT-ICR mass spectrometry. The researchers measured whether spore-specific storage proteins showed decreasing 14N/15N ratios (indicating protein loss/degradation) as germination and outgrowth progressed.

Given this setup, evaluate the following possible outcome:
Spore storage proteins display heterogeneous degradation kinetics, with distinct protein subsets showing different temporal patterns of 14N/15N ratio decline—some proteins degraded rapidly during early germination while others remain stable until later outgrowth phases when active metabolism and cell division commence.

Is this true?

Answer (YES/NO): NO